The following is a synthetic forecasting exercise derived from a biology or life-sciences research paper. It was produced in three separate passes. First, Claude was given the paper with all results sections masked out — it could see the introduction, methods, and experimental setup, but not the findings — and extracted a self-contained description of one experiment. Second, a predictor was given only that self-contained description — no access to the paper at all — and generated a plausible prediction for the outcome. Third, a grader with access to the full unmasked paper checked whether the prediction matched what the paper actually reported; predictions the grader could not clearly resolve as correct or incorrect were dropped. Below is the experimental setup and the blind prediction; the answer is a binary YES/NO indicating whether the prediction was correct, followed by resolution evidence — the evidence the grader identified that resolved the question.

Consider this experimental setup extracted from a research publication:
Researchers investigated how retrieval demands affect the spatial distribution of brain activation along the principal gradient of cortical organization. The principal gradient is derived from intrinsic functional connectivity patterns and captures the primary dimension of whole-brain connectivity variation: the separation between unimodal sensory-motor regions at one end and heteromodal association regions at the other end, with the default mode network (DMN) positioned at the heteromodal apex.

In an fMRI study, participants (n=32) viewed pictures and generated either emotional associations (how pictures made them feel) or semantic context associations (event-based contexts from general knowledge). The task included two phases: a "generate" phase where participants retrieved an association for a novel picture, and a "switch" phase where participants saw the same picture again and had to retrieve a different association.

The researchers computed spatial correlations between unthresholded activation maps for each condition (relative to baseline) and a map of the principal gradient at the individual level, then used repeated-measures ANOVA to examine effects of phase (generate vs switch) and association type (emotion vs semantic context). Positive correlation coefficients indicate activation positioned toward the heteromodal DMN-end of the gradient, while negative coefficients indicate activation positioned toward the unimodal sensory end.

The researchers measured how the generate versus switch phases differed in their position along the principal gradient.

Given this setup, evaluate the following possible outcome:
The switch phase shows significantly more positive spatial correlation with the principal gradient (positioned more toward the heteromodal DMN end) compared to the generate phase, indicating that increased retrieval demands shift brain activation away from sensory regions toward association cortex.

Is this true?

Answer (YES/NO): YES